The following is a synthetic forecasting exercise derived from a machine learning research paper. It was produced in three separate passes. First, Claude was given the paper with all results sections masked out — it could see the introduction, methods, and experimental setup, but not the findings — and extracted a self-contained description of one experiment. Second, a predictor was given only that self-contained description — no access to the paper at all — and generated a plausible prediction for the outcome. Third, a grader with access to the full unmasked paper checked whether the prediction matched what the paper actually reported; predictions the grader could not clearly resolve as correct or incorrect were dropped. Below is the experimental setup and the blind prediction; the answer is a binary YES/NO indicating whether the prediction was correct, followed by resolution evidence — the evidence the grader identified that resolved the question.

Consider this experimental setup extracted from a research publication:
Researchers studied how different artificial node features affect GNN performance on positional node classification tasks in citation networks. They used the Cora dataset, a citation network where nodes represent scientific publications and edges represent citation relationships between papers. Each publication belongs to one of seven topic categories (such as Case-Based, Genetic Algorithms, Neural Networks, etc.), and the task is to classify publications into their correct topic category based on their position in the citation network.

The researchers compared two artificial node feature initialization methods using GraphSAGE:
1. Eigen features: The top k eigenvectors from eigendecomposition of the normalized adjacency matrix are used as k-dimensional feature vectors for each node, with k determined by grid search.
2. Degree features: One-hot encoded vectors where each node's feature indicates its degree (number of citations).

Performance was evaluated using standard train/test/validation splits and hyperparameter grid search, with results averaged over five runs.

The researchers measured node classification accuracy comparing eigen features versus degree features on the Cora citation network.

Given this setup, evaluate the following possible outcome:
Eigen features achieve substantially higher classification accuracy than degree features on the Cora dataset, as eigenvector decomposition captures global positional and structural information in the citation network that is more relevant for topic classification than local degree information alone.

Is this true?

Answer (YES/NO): YES